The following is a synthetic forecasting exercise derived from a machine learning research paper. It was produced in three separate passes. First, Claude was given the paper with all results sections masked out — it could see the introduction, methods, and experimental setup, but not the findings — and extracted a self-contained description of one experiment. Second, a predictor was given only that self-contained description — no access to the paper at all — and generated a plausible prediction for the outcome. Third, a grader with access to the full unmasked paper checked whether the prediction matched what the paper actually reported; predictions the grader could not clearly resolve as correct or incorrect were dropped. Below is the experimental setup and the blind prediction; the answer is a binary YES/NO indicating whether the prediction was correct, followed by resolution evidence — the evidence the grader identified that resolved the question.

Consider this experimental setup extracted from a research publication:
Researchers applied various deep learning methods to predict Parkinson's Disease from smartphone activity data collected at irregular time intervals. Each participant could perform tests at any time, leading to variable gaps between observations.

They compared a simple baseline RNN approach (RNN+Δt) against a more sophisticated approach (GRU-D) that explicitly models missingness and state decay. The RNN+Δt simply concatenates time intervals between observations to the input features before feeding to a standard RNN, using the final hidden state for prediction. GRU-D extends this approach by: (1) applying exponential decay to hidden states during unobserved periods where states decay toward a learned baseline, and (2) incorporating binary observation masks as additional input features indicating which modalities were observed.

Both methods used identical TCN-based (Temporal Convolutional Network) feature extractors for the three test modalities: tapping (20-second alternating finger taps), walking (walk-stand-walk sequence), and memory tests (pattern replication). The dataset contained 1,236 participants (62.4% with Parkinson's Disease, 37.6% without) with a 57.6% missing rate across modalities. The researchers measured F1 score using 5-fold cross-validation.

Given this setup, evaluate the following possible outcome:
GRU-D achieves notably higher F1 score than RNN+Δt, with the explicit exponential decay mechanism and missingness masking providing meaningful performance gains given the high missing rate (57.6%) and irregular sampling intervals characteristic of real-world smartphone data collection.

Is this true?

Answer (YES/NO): NO